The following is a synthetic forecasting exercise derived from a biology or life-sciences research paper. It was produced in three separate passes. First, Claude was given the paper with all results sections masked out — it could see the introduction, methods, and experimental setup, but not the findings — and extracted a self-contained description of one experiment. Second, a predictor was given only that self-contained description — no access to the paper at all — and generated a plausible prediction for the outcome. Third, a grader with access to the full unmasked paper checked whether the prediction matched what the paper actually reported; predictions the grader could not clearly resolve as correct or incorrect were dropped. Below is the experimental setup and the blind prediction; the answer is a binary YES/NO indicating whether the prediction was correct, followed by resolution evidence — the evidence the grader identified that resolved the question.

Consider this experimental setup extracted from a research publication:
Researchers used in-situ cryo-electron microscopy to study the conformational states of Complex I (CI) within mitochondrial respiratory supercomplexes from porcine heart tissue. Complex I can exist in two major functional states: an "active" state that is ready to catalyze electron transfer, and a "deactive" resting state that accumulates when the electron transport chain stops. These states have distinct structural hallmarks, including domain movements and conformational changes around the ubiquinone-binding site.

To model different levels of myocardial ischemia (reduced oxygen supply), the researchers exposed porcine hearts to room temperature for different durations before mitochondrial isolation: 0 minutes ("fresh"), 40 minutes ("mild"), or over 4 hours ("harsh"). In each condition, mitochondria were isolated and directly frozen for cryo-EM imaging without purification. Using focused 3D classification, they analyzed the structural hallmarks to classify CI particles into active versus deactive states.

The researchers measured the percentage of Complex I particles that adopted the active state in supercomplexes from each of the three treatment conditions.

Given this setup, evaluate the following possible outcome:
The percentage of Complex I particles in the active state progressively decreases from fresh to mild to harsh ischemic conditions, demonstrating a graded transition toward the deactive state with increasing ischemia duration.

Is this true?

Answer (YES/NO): YES